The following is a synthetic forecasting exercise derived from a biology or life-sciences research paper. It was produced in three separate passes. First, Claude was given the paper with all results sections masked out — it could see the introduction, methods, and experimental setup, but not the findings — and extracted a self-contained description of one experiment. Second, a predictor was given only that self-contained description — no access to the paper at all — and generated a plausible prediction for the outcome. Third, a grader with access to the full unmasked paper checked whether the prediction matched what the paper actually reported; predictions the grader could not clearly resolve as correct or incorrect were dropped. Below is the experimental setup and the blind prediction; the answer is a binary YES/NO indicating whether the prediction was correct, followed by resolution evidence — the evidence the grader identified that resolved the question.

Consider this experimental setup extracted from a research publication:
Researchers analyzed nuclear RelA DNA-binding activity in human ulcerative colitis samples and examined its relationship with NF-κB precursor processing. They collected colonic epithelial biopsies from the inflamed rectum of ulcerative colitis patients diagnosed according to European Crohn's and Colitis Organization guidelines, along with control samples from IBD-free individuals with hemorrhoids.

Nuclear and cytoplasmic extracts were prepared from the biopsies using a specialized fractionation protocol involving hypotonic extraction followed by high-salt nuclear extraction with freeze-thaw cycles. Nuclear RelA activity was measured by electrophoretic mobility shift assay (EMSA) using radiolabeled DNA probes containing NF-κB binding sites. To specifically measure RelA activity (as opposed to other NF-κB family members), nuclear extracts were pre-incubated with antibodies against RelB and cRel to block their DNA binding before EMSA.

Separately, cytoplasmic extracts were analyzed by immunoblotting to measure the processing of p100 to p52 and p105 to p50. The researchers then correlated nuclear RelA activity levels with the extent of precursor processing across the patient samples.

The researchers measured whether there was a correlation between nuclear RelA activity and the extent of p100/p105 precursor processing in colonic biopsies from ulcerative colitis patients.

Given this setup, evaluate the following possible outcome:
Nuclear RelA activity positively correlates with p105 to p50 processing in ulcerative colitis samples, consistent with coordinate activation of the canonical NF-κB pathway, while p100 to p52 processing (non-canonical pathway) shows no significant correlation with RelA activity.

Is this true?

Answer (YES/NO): NO